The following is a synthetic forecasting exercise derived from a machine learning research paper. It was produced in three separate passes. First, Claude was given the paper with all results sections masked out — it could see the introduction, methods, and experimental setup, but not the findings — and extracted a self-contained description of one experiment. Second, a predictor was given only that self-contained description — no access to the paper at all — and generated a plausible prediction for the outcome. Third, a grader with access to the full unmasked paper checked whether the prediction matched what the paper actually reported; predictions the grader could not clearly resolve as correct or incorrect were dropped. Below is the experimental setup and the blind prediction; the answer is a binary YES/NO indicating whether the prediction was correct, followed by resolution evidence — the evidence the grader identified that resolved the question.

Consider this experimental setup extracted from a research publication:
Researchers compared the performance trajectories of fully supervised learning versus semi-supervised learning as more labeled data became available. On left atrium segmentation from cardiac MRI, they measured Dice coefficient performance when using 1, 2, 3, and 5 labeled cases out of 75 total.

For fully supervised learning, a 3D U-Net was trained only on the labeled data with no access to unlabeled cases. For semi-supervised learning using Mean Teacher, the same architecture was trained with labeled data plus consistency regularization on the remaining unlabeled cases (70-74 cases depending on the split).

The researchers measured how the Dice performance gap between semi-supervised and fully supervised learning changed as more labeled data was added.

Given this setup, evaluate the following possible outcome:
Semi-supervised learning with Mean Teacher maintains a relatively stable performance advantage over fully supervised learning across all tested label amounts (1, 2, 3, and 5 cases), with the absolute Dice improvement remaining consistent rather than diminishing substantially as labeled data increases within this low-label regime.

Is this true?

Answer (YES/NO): YES